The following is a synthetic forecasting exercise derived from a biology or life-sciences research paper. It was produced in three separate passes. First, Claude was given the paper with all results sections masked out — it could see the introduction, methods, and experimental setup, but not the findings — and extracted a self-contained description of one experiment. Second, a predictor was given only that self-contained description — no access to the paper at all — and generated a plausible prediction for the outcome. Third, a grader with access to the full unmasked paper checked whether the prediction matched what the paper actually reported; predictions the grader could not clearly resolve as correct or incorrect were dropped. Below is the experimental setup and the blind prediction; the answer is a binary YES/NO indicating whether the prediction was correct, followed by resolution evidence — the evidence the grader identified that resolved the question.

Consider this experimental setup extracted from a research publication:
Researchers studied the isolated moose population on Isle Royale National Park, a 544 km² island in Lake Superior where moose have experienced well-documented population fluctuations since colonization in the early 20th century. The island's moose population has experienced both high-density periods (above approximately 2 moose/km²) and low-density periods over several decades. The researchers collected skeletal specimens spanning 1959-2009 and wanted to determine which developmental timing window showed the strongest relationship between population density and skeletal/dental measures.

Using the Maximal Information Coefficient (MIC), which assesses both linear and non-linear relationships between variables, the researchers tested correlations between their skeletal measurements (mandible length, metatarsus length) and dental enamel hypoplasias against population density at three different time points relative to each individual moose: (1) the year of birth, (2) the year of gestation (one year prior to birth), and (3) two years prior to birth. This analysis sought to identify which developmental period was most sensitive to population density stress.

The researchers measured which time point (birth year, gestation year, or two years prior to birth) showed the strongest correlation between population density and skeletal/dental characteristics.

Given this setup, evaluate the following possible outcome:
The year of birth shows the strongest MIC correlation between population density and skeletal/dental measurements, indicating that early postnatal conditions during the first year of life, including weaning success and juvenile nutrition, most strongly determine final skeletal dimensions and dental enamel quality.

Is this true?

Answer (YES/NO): YES